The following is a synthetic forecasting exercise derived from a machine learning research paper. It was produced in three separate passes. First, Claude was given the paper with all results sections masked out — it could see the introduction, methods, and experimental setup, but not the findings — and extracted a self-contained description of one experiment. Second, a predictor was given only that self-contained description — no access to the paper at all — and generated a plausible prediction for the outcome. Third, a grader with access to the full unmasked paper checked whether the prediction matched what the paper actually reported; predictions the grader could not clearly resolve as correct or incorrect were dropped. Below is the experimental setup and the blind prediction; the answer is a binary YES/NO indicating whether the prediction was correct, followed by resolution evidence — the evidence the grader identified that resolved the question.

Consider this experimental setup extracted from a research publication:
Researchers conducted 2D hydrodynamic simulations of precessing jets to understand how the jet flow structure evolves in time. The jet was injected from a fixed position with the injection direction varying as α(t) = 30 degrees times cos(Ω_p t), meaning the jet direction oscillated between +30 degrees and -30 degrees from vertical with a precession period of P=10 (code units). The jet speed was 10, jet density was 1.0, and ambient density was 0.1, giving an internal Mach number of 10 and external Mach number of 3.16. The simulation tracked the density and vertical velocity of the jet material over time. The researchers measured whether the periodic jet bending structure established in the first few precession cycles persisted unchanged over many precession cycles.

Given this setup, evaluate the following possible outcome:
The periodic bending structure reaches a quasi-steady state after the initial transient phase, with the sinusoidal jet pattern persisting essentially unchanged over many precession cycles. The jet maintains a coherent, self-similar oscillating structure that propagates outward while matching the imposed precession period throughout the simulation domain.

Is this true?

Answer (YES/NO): NO